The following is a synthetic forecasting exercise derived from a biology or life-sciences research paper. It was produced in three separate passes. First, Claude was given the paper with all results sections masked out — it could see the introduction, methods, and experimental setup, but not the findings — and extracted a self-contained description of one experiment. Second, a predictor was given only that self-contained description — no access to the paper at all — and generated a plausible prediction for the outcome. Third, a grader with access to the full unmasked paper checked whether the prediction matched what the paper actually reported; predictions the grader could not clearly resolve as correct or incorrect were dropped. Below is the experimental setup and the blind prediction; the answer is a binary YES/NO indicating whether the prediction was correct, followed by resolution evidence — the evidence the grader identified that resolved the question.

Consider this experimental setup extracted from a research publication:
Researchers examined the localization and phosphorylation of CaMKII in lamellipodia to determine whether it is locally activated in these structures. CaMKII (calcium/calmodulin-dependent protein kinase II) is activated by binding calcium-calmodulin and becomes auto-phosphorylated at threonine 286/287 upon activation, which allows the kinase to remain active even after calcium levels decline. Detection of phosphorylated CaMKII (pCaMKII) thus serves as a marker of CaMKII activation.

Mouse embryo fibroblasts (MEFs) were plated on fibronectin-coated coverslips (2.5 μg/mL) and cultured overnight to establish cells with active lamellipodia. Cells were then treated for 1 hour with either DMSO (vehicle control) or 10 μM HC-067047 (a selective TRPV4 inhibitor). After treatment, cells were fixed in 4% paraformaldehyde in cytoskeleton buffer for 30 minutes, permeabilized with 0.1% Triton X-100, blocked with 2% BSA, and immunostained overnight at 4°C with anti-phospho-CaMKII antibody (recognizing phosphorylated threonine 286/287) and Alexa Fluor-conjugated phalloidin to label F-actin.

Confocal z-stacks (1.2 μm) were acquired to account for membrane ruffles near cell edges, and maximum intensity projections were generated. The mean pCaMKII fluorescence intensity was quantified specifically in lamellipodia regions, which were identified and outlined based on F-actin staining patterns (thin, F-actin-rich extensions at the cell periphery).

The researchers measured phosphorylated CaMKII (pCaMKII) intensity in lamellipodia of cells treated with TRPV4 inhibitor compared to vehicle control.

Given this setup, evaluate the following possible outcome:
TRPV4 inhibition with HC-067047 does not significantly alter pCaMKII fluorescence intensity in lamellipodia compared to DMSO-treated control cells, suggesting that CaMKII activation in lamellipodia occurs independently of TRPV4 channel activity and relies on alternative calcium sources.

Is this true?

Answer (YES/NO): NO